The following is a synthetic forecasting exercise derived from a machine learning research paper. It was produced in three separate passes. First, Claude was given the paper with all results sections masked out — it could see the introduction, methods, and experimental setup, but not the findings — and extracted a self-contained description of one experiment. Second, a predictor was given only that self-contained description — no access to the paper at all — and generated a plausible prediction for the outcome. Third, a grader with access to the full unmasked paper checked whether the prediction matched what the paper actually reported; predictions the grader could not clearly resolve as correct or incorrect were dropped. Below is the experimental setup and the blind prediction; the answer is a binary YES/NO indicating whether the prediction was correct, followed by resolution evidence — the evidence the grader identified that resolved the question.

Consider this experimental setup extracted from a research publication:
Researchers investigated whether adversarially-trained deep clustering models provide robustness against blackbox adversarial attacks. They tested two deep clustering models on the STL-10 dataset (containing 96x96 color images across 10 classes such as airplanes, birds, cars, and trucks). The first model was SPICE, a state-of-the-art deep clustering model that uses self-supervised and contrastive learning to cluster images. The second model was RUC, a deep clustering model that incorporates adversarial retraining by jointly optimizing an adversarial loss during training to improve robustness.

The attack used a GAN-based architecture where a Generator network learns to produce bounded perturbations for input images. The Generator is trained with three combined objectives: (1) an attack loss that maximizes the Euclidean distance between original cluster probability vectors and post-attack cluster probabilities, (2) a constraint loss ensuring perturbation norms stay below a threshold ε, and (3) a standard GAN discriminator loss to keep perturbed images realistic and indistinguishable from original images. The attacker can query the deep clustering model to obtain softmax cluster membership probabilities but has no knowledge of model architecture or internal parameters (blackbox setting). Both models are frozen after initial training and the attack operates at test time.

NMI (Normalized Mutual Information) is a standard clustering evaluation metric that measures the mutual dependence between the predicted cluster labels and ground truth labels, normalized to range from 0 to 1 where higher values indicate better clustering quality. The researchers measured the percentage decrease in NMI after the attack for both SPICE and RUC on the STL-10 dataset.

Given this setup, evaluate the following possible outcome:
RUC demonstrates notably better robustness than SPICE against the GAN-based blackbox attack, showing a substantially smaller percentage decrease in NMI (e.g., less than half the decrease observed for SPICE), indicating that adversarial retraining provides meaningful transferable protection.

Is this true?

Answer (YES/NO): NO